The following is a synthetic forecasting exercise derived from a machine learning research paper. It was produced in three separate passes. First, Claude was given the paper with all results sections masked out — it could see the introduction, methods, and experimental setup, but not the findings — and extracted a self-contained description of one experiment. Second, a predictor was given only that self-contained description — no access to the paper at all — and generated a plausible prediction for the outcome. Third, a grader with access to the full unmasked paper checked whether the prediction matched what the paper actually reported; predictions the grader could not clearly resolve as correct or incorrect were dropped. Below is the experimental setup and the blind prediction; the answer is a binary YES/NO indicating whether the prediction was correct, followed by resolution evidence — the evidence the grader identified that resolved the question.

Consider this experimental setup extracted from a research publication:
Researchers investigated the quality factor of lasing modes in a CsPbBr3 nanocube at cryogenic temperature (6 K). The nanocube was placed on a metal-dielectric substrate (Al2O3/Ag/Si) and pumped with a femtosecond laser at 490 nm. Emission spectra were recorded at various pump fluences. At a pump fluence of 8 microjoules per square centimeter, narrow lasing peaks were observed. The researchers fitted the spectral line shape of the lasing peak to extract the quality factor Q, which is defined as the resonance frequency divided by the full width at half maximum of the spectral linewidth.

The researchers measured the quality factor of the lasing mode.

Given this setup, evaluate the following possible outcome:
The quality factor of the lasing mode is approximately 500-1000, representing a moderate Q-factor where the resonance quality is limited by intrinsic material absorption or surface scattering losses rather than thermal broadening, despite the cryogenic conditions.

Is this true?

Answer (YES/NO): NO